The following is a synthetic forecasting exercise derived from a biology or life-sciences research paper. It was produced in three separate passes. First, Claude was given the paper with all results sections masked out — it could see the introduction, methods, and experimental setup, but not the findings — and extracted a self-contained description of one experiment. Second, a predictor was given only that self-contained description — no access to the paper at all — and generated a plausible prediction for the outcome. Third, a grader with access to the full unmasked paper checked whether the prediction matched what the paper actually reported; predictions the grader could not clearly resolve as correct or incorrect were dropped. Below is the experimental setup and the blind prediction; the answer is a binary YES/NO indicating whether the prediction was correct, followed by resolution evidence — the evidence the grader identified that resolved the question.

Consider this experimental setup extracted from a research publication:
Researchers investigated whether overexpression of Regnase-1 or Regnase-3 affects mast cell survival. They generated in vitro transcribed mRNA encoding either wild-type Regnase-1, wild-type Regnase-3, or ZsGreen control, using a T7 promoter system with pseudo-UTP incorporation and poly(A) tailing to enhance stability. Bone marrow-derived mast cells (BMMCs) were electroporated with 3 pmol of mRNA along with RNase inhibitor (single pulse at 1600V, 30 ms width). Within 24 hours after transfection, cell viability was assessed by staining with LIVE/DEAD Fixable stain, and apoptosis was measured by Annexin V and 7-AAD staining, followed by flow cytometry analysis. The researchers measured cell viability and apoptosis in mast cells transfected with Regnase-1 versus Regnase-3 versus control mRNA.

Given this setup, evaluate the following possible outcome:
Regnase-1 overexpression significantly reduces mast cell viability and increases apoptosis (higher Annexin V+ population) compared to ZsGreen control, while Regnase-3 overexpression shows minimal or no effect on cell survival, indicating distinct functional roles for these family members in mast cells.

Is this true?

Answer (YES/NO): NO